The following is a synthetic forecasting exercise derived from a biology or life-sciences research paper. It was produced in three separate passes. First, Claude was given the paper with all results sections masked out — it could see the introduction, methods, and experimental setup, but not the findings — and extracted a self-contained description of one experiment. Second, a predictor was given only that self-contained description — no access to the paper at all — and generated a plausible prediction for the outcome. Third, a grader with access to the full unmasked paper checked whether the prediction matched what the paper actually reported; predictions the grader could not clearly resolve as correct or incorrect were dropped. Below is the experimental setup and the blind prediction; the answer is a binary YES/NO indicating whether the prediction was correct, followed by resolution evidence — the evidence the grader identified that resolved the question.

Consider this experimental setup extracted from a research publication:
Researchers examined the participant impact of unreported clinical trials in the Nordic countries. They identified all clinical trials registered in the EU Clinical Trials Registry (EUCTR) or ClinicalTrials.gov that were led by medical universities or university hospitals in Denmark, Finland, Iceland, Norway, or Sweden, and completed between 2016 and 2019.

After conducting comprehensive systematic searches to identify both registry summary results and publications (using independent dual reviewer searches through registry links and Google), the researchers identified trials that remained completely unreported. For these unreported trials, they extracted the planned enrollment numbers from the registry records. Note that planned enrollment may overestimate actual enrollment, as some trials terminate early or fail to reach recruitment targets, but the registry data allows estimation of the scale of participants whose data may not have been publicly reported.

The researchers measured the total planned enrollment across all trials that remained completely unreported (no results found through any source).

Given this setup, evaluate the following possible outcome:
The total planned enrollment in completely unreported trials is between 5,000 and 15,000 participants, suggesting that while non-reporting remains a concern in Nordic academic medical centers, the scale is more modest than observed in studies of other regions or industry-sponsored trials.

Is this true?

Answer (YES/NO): NO